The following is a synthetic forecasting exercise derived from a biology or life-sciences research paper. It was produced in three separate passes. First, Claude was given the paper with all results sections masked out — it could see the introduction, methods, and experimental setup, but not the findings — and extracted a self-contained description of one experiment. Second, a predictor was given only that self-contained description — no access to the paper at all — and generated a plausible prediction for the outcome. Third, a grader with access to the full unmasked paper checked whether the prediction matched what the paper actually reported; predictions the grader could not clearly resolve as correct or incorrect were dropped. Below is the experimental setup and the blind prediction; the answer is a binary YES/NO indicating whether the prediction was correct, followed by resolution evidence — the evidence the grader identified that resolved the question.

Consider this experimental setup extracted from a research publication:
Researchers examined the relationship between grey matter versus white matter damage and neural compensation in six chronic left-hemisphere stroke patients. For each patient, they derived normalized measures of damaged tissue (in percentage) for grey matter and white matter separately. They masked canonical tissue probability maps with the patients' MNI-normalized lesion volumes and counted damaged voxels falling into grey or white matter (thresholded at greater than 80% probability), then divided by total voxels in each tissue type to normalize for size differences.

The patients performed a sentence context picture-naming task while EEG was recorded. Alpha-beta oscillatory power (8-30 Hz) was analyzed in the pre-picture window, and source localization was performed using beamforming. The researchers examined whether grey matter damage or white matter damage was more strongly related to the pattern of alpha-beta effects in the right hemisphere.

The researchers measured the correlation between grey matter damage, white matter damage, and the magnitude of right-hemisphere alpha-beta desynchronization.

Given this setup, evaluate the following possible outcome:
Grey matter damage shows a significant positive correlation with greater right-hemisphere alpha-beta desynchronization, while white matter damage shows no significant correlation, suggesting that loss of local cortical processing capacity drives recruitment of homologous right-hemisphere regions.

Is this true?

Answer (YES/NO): NO